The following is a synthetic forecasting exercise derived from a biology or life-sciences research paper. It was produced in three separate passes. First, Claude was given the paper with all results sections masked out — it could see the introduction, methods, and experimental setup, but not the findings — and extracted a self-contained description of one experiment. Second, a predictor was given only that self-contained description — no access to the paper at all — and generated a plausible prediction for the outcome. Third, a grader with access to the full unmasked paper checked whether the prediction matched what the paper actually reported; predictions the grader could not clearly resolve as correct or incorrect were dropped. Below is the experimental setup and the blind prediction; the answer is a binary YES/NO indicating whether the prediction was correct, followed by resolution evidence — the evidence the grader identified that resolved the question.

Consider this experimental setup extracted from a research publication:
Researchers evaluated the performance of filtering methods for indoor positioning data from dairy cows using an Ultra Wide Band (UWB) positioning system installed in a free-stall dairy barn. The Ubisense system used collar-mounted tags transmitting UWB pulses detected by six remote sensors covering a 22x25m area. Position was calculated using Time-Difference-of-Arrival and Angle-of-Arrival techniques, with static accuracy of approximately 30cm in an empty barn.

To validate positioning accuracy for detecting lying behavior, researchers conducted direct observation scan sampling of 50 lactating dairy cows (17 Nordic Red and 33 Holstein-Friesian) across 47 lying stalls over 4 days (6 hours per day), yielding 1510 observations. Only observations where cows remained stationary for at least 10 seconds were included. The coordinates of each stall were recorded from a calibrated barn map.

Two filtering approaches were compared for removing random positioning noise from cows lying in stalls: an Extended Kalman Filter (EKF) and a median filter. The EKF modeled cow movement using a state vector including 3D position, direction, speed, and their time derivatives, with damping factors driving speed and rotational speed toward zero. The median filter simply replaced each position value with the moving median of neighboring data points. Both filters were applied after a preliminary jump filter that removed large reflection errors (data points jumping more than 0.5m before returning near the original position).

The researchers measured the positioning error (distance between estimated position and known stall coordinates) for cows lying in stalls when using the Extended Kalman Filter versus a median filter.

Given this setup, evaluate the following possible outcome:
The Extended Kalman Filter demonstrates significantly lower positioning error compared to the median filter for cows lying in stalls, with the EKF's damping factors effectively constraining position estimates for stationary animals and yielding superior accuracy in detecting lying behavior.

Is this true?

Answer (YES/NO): NO